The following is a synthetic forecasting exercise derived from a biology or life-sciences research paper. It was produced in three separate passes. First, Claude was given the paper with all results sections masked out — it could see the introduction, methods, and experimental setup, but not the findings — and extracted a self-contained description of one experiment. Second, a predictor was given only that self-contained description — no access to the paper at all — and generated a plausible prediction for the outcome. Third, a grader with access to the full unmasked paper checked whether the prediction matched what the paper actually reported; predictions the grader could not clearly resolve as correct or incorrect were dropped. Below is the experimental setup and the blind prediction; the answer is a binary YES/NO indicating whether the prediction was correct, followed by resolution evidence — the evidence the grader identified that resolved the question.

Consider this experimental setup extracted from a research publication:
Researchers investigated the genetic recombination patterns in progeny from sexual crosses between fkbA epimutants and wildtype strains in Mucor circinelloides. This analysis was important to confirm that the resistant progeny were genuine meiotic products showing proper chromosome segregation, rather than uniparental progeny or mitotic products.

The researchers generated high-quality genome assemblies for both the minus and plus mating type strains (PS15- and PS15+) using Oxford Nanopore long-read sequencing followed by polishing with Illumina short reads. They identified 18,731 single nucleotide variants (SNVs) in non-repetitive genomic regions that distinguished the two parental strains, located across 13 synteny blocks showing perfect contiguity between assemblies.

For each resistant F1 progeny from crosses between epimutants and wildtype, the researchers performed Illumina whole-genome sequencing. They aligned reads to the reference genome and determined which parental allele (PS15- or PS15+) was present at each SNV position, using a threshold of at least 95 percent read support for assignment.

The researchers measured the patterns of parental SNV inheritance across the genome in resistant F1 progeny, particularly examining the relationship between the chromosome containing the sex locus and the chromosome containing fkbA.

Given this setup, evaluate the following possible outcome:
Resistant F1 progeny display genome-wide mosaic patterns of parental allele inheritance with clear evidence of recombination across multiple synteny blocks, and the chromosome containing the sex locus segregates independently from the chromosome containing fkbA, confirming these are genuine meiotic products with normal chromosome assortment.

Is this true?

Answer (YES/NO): YES